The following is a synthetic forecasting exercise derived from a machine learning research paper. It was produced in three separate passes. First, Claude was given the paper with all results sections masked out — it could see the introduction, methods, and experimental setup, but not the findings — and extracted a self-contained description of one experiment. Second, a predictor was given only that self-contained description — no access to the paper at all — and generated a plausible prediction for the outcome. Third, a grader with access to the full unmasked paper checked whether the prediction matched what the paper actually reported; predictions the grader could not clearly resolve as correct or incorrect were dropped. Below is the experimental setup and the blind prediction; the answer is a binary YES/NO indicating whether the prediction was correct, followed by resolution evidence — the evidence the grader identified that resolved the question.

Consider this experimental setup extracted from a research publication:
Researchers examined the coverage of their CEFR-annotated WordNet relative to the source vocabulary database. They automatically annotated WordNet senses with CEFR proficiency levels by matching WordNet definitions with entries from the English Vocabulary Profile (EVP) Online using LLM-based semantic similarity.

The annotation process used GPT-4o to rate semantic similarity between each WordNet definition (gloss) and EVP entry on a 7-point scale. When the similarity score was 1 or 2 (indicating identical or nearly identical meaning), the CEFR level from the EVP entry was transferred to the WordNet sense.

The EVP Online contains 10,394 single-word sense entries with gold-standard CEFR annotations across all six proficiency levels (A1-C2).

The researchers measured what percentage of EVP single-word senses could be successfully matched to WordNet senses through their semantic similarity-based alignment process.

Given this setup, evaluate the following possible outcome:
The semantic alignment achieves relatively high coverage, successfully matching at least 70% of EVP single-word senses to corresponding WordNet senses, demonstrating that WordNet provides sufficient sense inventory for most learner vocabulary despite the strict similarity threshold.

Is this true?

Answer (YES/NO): YES